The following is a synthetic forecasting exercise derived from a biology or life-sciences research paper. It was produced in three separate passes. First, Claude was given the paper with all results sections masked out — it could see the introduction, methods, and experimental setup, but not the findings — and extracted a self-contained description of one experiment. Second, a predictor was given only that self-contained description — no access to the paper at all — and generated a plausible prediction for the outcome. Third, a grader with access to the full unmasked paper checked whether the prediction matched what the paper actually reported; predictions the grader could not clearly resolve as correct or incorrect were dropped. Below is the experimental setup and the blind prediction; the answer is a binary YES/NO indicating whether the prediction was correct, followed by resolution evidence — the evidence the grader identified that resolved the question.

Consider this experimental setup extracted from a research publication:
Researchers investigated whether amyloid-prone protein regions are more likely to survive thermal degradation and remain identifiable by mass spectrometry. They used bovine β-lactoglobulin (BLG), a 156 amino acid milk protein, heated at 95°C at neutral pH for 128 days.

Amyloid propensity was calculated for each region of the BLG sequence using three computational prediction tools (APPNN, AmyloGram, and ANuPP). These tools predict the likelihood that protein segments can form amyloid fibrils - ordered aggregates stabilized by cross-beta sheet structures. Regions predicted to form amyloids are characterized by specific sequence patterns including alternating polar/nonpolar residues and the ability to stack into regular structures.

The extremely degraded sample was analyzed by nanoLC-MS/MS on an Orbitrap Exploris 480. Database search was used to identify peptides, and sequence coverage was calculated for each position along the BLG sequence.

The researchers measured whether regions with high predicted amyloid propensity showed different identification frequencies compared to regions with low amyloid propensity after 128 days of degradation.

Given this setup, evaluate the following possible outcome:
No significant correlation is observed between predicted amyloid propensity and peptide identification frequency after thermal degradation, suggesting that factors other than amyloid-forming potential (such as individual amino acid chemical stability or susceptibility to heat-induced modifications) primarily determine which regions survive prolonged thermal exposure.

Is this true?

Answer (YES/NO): NO